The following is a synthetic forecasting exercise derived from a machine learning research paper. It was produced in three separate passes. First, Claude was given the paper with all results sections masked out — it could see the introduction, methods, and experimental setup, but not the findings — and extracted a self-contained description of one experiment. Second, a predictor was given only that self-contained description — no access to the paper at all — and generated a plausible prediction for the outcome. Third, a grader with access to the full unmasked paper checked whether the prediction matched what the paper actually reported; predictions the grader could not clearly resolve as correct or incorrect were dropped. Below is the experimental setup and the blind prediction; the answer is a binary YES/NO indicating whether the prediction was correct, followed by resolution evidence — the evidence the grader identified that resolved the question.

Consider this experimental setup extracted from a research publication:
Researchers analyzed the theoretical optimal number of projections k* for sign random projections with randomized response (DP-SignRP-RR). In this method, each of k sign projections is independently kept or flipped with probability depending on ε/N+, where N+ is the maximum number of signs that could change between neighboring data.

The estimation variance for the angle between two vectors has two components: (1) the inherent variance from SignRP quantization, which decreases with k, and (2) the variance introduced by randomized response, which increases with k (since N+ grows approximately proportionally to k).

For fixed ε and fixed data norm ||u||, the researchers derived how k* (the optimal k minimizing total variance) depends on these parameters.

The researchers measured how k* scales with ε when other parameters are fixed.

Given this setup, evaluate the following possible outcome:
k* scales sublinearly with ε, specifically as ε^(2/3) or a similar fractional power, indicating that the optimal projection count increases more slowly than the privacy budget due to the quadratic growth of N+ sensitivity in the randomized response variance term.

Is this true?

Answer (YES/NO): NO